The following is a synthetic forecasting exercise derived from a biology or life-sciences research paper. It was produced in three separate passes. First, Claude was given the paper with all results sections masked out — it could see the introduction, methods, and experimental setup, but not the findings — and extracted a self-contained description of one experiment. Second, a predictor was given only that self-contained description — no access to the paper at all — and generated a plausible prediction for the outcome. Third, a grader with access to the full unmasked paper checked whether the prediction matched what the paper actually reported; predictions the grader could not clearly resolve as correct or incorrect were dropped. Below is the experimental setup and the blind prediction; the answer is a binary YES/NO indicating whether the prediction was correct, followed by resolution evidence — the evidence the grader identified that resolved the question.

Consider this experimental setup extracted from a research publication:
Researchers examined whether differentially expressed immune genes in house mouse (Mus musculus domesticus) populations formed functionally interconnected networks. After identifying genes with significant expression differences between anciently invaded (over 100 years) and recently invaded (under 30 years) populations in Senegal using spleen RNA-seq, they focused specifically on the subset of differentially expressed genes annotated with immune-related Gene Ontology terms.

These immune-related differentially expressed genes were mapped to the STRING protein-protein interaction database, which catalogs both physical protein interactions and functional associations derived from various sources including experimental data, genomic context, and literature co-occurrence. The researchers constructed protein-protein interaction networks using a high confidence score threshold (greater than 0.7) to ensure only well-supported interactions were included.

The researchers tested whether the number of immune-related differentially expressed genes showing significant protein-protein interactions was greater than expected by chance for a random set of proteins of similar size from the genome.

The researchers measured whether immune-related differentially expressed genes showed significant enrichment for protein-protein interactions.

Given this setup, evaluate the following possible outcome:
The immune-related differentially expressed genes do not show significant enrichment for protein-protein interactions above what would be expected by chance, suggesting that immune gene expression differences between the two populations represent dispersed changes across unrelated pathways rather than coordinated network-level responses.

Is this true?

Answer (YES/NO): NO